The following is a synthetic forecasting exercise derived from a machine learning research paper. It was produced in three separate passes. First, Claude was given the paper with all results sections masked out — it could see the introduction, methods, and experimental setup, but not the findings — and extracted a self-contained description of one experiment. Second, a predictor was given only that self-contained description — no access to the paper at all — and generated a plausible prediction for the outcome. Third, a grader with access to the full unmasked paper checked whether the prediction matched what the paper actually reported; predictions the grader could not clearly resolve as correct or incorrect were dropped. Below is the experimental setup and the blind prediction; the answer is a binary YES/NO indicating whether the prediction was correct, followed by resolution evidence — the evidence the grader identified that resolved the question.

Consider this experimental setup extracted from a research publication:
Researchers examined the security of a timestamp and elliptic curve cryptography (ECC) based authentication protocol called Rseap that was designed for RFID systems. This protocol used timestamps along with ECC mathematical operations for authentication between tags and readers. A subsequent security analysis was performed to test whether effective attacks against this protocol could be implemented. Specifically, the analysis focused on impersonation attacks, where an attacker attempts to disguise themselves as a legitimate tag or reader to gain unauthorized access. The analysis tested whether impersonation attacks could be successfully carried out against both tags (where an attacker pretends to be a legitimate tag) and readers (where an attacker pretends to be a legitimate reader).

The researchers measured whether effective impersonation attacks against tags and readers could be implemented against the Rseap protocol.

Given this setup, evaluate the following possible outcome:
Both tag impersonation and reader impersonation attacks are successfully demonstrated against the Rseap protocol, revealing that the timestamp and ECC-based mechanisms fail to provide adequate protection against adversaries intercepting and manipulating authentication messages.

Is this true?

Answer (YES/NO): YES